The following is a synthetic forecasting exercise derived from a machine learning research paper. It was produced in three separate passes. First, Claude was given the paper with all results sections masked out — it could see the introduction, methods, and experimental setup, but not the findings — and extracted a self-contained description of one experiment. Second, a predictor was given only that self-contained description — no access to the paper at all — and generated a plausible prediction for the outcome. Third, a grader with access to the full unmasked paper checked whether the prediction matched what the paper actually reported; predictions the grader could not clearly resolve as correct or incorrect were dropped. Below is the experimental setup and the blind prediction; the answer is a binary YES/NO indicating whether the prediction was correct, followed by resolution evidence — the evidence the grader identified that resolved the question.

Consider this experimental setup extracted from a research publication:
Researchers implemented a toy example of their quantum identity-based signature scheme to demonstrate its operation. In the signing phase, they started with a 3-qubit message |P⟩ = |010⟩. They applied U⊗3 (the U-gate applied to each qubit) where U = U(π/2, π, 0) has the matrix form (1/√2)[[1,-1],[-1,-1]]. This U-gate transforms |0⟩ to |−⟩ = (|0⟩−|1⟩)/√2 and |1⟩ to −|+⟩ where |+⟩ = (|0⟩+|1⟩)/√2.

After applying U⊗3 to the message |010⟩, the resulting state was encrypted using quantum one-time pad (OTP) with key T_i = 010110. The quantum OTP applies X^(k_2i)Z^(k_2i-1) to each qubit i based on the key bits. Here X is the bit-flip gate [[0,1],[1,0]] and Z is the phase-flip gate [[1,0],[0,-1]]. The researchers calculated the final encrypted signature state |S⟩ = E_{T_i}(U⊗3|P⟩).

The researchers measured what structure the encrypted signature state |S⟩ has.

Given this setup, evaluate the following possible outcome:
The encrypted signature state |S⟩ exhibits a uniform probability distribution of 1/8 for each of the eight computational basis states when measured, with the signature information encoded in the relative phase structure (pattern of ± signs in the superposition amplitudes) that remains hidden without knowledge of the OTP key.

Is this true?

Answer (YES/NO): YES